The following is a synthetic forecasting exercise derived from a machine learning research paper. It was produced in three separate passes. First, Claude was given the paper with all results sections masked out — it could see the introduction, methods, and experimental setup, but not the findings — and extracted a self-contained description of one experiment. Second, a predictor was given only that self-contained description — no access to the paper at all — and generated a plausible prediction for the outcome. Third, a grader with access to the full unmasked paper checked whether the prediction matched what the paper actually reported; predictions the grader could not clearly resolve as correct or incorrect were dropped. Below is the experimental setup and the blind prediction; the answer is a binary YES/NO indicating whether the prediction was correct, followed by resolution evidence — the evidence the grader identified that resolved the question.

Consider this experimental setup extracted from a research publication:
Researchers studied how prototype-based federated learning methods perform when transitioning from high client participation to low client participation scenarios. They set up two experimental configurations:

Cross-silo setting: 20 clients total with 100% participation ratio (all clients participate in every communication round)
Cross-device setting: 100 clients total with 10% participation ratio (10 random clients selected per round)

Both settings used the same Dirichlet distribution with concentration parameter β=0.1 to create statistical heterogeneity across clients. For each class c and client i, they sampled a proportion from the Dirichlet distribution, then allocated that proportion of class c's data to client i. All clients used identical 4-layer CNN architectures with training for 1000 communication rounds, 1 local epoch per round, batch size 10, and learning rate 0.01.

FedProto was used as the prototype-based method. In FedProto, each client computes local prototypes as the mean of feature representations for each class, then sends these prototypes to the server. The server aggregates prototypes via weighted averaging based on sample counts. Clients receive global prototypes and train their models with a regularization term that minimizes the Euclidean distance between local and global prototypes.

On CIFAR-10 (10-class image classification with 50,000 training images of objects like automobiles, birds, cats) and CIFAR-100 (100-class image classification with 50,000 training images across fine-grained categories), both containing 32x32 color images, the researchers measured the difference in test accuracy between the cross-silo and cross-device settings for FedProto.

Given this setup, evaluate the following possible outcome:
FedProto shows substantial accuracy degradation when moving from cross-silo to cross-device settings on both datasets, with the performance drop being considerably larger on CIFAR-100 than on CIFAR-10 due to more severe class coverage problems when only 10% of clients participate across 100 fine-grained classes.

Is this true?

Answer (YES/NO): YES